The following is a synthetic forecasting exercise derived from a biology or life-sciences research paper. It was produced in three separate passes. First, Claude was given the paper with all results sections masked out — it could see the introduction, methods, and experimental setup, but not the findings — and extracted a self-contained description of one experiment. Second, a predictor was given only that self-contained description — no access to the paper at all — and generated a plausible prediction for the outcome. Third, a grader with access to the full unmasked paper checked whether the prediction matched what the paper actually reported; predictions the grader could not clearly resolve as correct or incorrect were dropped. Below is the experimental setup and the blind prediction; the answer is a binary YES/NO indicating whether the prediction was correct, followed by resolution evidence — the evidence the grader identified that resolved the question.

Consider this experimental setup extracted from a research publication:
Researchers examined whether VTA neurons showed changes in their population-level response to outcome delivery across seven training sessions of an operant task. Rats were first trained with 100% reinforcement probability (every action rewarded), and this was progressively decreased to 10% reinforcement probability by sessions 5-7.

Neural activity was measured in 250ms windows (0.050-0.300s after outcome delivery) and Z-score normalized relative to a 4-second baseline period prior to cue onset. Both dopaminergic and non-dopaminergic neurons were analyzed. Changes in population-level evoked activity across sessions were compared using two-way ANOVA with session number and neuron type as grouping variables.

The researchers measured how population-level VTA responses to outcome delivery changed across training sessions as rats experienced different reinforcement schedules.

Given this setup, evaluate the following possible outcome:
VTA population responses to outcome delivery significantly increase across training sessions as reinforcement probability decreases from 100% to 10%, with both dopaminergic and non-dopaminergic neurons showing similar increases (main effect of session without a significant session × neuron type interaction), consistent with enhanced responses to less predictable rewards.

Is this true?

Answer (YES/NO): NO